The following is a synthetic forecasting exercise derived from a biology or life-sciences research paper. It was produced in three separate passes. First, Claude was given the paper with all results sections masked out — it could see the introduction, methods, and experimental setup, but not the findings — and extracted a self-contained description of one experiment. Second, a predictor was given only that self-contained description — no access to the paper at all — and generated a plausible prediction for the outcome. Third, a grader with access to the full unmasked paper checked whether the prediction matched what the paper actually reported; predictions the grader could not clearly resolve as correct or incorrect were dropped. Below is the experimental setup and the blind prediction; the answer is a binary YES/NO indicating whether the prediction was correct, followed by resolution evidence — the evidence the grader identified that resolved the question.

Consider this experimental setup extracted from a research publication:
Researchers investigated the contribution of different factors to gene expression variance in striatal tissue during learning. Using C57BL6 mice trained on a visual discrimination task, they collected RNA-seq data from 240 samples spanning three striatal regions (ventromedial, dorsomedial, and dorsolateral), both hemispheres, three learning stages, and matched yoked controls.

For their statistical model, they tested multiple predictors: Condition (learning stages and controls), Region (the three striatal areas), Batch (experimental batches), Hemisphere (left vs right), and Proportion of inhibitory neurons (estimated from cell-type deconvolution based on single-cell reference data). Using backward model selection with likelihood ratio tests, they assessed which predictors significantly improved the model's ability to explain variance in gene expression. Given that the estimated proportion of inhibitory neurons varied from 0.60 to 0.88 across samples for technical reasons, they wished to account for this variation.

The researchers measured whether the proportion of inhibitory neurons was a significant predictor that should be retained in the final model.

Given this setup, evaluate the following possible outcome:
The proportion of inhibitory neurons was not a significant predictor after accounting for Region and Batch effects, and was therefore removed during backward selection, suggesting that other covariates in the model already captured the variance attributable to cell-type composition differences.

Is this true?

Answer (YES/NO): NO